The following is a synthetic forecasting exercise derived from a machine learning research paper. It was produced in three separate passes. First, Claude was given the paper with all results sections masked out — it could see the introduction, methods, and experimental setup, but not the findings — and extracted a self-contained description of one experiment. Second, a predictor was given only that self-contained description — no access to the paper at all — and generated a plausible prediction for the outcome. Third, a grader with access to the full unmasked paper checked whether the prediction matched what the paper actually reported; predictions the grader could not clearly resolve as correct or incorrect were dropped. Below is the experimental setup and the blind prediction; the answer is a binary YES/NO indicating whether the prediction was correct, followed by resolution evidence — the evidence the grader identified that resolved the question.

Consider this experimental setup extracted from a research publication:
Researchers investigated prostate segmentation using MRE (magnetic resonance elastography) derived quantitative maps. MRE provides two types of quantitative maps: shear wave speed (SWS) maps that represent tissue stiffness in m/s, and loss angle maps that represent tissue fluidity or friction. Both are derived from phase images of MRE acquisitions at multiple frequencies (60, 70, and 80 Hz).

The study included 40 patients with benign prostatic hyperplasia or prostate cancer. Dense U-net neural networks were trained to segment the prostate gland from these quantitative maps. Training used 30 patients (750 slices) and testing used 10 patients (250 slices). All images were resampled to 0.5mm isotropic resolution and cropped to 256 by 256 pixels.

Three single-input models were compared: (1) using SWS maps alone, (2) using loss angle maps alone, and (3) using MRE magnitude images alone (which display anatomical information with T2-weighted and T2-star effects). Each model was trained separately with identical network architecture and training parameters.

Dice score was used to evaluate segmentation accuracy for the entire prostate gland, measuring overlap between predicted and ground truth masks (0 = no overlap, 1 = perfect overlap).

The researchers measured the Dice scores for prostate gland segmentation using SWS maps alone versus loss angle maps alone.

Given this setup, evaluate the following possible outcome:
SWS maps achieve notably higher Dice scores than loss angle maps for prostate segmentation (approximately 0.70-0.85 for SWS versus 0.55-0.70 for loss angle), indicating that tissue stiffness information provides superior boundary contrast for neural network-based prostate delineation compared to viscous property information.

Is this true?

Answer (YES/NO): NO